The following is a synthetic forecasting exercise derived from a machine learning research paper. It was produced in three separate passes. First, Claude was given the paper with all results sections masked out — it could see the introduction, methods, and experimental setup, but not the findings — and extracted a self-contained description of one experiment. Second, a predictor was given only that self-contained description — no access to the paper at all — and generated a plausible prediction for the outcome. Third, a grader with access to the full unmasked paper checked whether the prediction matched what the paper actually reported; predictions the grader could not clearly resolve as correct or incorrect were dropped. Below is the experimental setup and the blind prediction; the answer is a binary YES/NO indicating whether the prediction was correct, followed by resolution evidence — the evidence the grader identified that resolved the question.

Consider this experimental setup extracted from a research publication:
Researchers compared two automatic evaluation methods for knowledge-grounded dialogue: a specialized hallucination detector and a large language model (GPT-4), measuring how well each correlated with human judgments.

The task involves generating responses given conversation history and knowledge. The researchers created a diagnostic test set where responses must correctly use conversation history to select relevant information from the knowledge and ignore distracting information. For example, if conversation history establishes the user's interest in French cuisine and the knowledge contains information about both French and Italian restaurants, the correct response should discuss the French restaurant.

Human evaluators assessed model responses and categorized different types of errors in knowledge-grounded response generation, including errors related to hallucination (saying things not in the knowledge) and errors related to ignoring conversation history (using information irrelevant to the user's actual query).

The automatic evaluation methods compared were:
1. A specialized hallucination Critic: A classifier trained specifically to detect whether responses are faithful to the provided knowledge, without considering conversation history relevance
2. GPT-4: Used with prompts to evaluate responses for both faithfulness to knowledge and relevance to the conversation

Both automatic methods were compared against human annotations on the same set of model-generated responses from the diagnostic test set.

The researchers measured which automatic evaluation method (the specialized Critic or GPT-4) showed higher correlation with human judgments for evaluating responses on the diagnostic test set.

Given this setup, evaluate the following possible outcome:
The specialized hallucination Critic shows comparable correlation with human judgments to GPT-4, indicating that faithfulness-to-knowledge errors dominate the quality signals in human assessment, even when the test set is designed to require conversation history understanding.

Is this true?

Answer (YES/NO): NO